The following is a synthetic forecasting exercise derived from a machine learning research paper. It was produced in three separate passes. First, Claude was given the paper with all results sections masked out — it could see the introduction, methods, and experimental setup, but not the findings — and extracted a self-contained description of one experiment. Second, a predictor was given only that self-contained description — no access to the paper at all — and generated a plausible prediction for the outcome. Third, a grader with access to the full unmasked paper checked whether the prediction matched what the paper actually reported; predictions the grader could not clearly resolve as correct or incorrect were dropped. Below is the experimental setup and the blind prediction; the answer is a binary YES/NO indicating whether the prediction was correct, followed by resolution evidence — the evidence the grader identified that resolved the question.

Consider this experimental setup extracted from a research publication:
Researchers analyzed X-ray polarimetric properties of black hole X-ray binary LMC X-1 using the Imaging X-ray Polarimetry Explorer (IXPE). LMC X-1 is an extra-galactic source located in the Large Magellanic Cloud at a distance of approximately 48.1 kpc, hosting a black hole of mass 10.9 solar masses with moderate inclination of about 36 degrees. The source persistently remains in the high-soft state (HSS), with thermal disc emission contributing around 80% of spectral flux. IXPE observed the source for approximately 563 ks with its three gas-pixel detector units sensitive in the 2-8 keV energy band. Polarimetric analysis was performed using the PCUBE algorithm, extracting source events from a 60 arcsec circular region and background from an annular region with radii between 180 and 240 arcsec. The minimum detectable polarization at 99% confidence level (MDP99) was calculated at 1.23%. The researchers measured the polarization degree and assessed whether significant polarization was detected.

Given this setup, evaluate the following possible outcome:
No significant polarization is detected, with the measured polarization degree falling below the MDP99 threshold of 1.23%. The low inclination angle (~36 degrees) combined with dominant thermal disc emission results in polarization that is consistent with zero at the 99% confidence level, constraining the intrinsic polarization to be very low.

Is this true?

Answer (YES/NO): YES